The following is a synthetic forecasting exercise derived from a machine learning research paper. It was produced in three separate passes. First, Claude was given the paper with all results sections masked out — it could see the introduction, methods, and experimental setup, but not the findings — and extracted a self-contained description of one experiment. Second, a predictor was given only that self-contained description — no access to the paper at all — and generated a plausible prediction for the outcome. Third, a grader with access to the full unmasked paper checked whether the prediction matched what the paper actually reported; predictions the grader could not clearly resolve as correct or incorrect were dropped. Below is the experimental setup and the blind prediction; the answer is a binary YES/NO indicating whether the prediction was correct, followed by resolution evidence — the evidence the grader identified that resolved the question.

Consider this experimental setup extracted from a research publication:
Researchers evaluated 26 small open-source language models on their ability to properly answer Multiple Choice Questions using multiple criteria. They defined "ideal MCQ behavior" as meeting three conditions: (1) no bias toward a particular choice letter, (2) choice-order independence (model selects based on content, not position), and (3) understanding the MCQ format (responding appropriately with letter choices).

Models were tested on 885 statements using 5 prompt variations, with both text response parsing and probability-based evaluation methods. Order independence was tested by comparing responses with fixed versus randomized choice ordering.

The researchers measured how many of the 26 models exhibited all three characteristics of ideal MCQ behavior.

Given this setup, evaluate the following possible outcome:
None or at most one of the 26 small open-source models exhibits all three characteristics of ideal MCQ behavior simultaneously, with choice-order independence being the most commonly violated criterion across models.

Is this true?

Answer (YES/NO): NO